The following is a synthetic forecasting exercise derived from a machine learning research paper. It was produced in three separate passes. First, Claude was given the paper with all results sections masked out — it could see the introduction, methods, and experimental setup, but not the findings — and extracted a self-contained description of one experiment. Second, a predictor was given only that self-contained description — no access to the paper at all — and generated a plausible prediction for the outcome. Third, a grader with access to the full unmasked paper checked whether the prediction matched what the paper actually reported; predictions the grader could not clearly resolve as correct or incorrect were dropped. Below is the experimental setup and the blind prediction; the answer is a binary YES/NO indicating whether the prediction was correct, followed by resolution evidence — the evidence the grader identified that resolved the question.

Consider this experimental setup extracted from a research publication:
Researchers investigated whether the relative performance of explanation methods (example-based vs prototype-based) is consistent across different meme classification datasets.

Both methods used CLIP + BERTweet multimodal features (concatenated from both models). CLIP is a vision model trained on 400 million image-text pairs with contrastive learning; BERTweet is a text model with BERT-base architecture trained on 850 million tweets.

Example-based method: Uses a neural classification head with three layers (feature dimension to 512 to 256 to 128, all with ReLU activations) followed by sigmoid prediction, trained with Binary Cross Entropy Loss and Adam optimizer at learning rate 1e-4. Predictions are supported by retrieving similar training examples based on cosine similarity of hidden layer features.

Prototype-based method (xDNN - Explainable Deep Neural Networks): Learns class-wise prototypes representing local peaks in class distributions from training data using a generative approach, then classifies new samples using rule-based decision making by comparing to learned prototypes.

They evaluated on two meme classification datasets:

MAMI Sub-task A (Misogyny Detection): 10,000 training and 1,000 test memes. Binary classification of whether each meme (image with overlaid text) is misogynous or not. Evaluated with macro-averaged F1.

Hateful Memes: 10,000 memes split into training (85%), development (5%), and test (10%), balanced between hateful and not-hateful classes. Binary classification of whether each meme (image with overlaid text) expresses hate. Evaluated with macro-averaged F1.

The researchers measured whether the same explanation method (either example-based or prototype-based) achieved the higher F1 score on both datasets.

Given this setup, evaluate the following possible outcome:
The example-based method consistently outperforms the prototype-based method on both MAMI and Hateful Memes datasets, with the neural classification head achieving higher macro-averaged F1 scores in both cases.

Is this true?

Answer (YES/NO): YES